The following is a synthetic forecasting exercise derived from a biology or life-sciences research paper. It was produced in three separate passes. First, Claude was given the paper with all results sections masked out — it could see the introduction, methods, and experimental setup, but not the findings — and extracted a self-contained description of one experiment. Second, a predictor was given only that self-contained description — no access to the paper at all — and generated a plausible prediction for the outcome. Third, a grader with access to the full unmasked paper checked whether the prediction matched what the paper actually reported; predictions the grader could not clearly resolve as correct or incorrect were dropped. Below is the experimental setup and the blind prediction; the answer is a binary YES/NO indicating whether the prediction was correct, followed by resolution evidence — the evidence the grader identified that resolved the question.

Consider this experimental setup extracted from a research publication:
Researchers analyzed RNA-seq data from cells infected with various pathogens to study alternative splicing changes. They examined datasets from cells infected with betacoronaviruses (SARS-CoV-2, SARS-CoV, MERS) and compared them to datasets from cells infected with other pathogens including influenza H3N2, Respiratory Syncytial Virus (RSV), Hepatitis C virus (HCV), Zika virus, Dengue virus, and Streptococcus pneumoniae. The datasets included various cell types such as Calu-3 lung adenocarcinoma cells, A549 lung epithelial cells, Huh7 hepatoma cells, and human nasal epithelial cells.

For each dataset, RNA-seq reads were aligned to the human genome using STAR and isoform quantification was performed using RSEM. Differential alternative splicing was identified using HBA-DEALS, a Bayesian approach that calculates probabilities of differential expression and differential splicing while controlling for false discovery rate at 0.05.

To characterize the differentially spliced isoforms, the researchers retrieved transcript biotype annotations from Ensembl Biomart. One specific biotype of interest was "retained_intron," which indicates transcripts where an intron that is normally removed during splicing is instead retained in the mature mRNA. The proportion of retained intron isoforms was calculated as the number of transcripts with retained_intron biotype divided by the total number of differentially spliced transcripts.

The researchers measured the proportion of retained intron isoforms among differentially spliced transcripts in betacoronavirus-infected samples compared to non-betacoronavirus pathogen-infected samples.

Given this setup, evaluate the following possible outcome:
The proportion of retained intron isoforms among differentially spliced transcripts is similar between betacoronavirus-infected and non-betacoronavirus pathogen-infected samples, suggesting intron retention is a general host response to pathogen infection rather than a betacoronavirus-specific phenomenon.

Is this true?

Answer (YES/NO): NO